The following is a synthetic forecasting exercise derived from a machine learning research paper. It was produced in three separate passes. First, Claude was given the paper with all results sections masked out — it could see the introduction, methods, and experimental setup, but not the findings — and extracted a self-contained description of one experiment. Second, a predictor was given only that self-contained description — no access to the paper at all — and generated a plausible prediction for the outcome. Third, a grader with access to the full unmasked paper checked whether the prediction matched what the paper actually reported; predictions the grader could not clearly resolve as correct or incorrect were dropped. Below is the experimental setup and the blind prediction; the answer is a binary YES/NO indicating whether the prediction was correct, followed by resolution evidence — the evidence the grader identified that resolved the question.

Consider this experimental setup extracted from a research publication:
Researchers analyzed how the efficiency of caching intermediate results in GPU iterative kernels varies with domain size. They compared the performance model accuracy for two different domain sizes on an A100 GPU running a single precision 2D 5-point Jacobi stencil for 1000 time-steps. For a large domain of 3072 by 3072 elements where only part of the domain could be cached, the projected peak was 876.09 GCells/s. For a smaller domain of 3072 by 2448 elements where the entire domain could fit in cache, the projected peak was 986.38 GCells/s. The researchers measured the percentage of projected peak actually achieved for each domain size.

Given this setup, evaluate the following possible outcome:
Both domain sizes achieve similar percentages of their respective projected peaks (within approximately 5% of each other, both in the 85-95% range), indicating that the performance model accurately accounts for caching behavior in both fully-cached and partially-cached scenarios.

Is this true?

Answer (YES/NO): NO